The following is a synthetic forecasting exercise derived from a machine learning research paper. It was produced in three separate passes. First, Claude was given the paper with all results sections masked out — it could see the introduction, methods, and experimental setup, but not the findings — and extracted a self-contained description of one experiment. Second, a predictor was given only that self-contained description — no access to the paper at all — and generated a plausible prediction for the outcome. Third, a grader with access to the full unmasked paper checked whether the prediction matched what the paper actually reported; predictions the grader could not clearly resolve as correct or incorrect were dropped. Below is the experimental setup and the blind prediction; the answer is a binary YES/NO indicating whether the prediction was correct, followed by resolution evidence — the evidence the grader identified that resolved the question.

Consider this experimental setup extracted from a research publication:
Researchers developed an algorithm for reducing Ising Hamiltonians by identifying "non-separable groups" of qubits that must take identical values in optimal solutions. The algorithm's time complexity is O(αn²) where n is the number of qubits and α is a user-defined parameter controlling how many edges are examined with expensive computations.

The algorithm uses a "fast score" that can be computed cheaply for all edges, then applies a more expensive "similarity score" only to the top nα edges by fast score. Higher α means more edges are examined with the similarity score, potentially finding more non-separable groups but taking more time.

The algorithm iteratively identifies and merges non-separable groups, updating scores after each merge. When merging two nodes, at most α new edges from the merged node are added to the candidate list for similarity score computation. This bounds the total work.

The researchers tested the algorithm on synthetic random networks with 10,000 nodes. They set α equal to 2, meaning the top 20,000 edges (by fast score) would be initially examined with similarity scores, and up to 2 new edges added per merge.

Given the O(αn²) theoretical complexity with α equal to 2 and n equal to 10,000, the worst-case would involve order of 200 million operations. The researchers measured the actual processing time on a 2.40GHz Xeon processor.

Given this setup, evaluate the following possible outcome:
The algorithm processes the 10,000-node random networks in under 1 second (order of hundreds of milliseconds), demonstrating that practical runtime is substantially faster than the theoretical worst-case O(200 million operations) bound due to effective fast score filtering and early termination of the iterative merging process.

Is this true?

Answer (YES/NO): YES